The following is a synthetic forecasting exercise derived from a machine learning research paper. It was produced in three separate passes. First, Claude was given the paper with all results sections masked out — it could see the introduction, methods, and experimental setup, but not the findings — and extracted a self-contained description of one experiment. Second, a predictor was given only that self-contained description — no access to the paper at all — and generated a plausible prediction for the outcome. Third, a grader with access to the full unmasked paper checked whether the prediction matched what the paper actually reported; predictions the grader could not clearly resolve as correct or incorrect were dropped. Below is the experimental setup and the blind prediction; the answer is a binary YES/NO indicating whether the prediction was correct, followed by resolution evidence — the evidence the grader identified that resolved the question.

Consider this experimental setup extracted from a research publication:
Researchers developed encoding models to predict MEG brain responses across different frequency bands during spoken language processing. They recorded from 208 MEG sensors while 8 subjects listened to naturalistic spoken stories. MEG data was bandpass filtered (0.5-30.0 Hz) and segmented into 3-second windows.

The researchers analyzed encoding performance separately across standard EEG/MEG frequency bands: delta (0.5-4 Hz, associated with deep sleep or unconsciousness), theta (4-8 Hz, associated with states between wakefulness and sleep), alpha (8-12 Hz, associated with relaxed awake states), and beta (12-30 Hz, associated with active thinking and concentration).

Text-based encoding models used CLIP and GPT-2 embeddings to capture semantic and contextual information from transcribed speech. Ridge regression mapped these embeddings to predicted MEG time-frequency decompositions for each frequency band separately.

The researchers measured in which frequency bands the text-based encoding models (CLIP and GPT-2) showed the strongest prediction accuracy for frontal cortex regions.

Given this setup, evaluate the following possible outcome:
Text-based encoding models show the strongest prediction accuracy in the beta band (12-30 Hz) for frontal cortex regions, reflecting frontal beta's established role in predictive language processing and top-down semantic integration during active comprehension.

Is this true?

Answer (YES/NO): NO